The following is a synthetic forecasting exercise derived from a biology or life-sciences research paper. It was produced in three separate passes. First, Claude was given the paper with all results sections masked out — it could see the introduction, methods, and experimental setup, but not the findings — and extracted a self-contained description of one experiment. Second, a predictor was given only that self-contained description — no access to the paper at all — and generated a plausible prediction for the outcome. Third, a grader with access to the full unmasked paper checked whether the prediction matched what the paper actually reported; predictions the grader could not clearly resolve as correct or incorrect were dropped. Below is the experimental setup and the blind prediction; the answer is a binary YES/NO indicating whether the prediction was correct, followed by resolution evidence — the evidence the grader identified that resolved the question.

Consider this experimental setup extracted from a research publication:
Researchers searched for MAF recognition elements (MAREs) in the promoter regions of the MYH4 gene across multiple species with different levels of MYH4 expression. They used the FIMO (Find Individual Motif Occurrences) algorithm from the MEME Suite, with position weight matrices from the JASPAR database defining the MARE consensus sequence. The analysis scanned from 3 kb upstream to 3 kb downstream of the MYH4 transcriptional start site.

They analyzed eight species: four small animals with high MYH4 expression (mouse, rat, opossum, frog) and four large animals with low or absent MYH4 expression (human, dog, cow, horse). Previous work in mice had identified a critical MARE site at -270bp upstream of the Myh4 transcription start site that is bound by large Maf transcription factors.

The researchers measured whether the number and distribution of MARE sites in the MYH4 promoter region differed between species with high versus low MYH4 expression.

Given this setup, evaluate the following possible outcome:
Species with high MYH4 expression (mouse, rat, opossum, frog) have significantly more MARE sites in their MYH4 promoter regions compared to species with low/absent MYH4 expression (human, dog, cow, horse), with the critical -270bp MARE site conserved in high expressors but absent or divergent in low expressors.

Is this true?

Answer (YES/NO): NO